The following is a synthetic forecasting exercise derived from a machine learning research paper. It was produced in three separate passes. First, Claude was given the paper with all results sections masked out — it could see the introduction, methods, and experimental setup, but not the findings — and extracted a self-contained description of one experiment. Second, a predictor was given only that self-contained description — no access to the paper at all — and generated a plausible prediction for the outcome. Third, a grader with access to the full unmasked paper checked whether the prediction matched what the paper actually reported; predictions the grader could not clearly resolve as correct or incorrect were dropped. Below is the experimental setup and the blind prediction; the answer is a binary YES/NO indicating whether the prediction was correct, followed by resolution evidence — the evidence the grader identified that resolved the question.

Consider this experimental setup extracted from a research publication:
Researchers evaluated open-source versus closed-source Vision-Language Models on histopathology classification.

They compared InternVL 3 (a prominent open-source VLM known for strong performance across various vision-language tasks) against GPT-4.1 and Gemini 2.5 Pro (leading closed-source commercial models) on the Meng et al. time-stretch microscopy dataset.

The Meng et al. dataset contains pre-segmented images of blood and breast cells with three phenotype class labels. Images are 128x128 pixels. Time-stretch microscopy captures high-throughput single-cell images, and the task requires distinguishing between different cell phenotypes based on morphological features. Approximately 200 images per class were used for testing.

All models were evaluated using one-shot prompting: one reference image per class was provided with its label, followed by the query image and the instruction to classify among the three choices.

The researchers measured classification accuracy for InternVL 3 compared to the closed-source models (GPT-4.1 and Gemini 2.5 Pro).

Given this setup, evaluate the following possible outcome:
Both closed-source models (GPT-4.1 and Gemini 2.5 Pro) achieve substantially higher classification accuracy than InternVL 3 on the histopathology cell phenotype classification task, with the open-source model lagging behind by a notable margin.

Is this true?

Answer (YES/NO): NO